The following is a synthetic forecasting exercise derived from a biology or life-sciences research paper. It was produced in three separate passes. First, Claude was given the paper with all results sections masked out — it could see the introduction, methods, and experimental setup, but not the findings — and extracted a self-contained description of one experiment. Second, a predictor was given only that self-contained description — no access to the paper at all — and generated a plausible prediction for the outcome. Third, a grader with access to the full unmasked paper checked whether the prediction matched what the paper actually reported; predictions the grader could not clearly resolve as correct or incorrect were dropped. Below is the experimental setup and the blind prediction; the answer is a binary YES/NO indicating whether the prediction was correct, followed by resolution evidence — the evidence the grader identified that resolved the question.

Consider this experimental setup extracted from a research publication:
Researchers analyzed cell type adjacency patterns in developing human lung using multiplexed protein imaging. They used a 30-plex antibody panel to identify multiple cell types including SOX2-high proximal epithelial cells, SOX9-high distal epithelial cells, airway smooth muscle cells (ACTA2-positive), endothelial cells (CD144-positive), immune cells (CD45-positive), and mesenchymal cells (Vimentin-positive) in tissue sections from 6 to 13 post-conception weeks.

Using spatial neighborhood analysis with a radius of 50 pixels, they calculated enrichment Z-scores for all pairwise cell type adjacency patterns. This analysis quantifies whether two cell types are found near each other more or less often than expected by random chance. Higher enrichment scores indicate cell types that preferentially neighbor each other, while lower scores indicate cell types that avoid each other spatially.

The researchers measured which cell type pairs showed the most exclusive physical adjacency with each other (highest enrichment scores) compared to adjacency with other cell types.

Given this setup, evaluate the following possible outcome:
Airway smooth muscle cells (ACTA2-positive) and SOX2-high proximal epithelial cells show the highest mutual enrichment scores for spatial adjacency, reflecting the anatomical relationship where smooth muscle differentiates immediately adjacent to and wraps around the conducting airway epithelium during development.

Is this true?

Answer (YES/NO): NO